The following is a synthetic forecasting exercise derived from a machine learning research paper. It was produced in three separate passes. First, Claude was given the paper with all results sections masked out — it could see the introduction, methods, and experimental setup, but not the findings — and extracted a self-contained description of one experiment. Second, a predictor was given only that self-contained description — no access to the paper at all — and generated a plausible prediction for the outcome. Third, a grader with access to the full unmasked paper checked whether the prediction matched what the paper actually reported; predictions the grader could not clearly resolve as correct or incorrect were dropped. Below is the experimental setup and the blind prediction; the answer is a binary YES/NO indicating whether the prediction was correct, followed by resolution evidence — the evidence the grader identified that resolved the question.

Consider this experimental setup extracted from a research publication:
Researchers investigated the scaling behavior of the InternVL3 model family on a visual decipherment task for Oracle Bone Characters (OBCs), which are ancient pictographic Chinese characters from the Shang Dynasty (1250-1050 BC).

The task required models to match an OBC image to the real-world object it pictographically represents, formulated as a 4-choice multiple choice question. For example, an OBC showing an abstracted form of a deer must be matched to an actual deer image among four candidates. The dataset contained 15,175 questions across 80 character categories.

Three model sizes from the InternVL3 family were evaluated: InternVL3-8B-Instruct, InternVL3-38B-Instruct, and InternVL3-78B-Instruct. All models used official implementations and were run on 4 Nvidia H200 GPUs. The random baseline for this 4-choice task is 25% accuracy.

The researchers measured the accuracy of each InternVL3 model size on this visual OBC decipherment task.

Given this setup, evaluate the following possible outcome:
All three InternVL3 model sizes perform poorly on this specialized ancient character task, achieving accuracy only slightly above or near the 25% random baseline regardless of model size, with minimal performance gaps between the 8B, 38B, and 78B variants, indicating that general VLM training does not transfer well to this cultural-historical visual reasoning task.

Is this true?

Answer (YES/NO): NO